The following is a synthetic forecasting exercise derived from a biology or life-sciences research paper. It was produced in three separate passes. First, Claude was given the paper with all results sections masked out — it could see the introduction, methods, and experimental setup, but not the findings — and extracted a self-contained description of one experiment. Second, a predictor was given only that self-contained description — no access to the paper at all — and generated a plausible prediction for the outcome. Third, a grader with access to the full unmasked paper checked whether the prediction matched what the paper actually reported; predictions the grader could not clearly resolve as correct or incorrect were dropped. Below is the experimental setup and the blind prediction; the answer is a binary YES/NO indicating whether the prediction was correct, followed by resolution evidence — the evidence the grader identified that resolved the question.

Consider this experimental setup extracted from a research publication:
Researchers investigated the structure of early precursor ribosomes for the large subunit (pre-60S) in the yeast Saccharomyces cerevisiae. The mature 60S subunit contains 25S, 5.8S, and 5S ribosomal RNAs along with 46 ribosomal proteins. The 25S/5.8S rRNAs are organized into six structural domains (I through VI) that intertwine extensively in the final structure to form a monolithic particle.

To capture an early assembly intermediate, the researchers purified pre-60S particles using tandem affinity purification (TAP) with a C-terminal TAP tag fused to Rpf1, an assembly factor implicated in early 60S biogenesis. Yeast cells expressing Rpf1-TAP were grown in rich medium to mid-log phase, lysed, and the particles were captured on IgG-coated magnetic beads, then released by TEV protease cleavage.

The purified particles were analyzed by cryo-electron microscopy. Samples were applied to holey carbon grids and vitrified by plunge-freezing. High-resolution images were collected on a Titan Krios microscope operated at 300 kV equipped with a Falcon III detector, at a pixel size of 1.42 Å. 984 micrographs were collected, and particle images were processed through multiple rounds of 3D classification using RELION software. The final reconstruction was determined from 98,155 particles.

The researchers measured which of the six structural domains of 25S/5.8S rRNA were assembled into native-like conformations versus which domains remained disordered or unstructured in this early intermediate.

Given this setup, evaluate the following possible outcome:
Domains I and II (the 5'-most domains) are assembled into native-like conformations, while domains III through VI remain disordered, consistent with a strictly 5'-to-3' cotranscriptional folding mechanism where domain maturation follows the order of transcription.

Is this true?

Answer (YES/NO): NO